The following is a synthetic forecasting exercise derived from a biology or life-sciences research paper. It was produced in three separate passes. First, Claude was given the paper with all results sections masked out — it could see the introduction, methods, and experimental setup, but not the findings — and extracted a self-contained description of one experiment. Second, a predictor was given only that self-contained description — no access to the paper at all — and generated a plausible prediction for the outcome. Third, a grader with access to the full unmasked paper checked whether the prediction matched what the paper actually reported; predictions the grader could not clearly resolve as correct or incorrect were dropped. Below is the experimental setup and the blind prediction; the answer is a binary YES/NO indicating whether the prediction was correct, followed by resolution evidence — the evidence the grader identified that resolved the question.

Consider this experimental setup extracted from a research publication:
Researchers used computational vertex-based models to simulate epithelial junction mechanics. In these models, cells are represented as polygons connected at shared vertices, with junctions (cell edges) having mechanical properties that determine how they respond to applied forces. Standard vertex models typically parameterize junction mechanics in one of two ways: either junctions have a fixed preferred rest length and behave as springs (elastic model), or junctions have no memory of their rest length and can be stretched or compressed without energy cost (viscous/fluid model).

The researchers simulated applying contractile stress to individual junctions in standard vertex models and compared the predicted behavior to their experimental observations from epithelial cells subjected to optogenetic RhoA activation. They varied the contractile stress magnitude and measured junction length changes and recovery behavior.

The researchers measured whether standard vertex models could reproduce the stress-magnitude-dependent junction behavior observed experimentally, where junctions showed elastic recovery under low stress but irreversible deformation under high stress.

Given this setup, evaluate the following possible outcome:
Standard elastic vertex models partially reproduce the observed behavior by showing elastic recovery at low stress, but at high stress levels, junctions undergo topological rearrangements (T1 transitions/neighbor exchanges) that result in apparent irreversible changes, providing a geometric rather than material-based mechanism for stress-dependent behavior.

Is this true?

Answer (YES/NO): NO